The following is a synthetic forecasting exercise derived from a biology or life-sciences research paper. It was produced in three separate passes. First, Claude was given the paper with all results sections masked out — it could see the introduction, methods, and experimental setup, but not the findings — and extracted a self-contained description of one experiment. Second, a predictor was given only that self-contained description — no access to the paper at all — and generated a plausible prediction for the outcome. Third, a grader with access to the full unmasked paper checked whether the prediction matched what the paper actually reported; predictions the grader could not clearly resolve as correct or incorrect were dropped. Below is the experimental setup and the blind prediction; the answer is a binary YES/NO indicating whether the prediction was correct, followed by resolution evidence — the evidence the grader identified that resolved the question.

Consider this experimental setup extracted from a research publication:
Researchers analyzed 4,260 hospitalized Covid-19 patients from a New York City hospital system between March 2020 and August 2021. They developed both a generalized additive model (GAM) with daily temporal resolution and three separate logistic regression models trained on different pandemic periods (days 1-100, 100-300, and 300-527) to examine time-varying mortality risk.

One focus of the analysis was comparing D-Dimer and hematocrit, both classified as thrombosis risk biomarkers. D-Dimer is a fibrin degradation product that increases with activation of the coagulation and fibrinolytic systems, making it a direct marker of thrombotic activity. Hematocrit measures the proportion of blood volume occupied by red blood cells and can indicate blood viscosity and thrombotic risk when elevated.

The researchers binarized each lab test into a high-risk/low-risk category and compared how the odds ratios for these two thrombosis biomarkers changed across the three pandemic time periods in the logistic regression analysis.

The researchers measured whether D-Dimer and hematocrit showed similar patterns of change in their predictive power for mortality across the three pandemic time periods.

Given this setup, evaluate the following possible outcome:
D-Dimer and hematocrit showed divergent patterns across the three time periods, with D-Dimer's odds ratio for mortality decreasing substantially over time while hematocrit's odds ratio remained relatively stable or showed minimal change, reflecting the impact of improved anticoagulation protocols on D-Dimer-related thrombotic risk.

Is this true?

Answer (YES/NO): NO